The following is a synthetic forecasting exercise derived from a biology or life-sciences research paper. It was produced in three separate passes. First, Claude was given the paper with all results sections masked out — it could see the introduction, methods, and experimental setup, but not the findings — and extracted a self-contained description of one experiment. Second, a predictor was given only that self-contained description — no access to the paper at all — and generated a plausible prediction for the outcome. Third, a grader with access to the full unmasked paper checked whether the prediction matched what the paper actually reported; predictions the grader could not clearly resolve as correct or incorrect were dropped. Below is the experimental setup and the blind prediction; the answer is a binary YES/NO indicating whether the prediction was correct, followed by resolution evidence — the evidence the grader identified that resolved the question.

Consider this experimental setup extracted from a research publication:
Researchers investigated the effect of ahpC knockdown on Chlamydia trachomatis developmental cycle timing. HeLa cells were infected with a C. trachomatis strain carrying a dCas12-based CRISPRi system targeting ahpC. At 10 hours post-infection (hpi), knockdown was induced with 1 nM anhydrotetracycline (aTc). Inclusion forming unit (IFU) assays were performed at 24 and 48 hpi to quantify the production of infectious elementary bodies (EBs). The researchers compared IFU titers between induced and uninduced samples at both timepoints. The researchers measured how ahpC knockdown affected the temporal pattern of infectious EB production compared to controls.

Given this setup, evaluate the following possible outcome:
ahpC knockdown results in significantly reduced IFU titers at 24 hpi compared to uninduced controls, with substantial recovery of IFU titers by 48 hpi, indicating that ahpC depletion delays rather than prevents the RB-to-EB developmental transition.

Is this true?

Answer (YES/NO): NO